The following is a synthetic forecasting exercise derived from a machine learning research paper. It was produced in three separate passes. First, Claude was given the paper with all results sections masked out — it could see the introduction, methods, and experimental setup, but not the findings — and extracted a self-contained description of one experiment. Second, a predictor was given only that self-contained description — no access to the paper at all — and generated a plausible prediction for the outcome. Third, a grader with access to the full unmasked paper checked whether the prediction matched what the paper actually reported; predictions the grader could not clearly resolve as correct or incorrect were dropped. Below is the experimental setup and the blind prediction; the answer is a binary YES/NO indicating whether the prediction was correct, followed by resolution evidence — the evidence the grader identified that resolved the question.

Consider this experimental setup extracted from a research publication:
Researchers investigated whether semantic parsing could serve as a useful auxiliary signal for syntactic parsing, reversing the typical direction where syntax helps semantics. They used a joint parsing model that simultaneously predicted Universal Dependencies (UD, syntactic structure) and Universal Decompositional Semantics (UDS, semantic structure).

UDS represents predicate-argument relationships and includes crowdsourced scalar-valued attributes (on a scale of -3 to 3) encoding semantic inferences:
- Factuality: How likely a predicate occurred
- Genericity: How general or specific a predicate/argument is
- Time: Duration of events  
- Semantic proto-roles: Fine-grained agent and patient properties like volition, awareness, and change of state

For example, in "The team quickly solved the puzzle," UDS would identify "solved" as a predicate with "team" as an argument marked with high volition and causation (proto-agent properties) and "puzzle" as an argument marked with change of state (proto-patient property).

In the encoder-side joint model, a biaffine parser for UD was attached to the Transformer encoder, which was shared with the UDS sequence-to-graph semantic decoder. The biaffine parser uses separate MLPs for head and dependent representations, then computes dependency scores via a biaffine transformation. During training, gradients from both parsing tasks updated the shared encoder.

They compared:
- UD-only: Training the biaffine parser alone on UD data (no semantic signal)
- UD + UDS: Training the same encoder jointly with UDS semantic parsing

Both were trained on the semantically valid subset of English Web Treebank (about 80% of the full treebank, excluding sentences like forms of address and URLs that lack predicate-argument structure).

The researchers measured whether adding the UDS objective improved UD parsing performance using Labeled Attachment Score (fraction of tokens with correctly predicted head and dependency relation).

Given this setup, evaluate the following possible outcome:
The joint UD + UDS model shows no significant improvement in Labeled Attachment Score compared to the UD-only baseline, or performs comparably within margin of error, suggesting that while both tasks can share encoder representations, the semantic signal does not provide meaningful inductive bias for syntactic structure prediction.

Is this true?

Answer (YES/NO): NO